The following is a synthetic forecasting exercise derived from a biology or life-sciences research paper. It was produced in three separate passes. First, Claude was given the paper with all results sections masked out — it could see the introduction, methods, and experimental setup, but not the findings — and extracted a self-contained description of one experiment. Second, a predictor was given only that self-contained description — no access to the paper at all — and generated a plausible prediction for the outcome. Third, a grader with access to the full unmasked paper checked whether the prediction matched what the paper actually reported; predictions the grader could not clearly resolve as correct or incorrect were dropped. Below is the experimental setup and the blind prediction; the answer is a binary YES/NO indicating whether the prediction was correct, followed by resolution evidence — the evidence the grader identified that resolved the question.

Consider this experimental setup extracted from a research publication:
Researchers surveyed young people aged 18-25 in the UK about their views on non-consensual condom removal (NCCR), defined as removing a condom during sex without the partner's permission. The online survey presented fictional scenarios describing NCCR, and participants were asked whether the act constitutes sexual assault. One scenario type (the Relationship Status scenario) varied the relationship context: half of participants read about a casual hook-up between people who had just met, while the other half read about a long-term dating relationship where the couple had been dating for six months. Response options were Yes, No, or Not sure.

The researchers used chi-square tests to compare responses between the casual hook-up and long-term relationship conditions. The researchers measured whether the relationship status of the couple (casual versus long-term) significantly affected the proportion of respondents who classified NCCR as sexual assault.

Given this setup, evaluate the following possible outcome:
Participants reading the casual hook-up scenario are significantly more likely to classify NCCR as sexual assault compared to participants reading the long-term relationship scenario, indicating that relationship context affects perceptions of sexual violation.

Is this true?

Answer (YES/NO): NO